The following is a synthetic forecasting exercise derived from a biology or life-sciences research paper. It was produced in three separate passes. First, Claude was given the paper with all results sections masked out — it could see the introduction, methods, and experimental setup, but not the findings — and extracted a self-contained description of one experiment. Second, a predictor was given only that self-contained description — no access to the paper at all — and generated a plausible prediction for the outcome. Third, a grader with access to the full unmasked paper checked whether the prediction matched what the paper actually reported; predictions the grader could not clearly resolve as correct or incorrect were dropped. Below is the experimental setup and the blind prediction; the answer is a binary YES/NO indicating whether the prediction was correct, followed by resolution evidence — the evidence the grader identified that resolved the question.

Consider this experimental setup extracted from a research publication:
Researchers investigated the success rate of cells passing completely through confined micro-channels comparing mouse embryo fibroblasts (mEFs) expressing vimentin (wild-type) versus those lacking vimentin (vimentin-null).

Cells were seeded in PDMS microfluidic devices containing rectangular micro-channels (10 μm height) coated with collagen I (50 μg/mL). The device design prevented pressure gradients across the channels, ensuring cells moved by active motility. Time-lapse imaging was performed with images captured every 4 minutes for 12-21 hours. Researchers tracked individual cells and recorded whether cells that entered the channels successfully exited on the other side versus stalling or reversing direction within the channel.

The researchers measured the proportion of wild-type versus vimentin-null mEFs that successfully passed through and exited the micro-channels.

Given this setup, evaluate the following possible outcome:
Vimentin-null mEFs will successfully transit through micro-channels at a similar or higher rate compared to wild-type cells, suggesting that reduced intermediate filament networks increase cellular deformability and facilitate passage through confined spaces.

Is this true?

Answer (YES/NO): YES